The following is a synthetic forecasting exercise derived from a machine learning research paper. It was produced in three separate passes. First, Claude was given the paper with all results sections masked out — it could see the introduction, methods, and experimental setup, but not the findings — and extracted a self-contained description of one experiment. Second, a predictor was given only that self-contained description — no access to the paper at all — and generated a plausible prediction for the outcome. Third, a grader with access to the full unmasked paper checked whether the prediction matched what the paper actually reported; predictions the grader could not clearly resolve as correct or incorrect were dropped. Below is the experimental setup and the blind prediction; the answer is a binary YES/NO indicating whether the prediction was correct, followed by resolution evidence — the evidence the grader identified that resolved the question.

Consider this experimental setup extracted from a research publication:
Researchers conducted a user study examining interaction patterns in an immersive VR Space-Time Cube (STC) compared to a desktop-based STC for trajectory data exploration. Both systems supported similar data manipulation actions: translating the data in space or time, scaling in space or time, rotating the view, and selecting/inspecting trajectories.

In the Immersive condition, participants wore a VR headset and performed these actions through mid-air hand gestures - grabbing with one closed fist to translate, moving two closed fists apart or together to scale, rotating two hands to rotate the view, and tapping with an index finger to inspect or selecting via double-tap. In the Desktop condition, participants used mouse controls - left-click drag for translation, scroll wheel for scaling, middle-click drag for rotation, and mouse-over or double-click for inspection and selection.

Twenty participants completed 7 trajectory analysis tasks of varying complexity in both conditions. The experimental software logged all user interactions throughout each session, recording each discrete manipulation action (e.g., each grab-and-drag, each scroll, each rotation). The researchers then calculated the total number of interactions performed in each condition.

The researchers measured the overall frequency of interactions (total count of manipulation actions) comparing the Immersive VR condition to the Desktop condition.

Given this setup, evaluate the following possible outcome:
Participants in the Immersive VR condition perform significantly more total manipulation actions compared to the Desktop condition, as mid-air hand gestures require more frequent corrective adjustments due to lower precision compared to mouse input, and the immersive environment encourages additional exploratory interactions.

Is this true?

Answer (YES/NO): YES